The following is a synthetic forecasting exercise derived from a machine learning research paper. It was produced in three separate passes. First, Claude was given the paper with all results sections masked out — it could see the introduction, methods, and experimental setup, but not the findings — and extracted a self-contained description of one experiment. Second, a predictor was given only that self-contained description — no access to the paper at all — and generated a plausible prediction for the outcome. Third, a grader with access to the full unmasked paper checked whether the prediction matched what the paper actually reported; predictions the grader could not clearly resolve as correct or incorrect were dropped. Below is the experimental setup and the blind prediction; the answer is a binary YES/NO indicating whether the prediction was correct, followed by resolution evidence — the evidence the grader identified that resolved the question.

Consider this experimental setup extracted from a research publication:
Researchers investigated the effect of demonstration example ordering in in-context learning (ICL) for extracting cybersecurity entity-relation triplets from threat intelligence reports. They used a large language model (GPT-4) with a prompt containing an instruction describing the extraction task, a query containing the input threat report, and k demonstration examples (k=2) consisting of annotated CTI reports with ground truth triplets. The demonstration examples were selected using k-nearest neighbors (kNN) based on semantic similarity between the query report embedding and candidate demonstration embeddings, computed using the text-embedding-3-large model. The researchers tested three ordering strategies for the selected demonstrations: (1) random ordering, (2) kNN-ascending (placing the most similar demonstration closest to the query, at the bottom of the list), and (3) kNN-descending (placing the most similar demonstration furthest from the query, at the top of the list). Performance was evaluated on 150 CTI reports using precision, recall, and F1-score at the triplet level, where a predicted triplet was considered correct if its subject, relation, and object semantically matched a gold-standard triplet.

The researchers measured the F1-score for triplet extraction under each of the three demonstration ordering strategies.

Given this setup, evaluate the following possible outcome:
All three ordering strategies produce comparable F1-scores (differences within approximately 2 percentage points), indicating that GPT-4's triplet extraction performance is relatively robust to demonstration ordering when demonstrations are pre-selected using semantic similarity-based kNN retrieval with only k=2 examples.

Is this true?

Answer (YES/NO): NO